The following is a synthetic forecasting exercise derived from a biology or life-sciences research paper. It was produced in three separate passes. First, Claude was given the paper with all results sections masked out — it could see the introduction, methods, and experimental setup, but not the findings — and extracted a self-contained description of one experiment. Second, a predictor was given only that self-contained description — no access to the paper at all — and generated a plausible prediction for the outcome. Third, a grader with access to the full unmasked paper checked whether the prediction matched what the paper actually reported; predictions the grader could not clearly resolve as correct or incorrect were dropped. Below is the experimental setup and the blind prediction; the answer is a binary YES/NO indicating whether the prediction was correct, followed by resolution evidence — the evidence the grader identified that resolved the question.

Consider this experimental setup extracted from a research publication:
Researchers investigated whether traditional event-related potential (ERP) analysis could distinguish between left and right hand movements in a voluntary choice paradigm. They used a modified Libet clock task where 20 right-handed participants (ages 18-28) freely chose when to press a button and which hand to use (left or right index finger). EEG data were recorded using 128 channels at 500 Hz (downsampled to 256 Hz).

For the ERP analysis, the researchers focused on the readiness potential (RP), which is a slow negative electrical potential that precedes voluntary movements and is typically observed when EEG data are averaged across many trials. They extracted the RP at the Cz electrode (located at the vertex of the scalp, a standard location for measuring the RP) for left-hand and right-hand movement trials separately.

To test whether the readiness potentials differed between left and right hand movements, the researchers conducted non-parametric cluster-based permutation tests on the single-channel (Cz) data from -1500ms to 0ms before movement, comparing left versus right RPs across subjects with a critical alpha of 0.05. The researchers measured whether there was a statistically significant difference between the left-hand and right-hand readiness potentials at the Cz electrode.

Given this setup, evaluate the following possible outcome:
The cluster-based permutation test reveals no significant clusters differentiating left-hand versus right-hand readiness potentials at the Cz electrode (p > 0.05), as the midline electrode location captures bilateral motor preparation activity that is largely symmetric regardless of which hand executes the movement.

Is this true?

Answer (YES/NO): NO